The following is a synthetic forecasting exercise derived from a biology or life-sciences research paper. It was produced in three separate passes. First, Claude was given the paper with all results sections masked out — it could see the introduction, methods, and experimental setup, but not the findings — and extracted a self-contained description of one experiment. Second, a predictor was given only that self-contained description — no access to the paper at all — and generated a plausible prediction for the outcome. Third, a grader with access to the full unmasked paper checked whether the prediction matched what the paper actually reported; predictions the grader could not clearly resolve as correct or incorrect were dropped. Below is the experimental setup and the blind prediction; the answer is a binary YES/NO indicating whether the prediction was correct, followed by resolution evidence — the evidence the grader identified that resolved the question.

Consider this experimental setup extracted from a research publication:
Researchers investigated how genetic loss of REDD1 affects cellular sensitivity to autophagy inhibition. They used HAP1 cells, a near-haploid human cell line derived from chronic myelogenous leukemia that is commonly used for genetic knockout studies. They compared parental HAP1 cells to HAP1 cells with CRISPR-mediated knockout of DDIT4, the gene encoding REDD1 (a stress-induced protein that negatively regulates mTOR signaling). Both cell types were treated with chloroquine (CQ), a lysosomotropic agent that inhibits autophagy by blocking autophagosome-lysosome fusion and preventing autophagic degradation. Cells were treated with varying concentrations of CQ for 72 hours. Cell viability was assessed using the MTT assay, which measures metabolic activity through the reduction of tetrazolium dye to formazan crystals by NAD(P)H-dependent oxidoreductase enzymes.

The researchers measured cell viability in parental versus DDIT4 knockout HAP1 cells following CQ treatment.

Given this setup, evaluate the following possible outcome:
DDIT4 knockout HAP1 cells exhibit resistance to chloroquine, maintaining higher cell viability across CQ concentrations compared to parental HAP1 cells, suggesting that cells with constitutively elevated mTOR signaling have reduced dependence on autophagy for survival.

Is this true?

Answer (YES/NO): YES